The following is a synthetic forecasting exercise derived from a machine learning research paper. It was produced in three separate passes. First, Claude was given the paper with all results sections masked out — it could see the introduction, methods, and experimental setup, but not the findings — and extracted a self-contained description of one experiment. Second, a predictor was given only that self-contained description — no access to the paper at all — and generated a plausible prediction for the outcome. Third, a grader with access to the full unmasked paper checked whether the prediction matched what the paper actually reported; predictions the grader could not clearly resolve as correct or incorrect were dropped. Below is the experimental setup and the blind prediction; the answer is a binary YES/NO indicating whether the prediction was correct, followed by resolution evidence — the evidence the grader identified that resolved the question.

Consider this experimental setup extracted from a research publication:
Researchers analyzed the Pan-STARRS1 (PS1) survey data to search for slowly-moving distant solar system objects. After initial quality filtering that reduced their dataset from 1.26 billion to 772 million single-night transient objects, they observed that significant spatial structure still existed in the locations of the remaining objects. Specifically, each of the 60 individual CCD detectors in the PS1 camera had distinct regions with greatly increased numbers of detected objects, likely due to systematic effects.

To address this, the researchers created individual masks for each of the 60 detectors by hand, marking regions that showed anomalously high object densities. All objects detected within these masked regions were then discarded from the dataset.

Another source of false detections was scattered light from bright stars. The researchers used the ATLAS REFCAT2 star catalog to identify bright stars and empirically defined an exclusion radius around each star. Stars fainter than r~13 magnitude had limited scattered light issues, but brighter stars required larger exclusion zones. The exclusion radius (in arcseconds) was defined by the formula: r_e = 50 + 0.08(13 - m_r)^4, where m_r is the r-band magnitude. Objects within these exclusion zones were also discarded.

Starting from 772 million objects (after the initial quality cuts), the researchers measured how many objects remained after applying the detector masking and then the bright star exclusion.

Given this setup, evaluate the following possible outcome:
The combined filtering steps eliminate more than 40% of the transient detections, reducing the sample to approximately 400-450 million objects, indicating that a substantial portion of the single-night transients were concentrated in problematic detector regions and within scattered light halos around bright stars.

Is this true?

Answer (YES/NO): NO